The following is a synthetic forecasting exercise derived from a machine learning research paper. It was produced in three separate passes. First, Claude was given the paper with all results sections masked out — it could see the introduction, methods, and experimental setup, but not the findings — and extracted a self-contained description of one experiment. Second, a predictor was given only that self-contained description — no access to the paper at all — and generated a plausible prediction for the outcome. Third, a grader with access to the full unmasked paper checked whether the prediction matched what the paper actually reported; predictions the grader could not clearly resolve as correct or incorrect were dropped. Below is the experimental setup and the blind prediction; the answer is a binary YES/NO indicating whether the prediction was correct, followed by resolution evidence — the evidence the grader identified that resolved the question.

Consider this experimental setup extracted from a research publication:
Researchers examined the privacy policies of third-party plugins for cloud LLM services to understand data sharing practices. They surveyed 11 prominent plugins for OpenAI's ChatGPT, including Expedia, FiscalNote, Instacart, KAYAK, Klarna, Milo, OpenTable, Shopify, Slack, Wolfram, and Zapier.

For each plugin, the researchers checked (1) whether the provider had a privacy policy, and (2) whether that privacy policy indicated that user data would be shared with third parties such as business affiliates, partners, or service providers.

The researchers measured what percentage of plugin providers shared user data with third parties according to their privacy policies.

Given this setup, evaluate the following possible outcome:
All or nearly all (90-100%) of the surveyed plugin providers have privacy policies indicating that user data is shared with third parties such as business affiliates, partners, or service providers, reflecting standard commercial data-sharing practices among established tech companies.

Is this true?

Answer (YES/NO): YES